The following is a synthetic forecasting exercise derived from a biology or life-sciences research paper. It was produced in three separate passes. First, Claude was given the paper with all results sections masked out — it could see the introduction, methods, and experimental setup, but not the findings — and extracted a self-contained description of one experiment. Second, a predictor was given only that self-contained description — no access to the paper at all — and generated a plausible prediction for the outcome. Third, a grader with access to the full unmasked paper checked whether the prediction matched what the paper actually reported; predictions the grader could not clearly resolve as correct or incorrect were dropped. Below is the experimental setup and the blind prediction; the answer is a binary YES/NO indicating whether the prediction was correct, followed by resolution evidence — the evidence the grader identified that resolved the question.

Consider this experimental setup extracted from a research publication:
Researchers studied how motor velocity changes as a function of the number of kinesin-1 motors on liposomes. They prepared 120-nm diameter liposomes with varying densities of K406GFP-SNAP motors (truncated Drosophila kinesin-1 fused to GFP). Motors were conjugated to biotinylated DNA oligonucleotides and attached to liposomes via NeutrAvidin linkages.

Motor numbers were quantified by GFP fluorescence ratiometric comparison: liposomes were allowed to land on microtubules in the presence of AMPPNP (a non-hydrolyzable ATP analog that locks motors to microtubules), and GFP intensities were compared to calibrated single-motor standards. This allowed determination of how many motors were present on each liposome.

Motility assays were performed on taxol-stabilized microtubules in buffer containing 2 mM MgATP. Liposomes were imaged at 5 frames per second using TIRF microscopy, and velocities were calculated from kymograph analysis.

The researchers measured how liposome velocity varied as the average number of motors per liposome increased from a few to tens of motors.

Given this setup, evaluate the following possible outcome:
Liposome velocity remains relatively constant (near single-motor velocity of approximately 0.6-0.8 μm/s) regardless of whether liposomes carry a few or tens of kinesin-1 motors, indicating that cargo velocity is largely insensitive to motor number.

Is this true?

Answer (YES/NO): YES